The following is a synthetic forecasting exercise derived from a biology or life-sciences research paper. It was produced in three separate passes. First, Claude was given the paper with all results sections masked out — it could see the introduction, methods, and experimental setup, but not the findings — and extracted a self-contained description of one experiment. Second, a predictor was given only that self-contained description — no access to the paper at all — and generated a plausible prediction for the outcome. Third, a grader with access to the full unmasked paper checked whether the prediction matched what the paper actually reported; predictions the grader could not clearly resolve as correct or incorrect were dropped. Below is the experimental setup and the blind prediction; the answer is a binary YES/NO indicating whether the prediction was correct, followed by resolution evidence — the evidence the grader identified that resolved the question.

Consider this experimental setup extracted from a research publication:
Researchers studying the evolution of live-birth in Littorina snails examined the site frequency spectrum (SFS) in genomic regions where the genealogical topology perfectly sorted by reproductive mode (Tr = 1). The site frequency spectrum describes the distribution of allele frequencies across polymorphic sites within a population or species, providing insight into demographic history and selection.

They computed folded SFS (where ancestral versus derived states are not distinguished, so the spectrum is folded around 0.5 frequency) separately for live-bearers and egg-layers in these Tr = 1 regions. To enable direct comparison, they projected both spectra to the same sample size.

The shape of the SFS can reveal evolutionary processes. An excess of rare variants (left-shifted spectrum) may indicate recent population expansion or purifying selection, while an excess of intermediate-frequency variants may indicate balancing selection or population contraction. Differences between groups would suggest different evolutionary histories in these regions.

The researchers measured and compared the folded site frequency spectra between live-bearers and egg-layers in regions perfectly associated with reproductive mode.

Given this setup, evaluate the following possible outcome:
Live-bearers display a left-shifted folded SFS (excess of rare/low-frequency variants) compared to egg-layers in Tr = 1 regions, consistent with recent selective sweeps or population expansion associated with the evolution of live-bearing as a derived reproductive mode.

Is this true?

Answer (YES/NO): YES